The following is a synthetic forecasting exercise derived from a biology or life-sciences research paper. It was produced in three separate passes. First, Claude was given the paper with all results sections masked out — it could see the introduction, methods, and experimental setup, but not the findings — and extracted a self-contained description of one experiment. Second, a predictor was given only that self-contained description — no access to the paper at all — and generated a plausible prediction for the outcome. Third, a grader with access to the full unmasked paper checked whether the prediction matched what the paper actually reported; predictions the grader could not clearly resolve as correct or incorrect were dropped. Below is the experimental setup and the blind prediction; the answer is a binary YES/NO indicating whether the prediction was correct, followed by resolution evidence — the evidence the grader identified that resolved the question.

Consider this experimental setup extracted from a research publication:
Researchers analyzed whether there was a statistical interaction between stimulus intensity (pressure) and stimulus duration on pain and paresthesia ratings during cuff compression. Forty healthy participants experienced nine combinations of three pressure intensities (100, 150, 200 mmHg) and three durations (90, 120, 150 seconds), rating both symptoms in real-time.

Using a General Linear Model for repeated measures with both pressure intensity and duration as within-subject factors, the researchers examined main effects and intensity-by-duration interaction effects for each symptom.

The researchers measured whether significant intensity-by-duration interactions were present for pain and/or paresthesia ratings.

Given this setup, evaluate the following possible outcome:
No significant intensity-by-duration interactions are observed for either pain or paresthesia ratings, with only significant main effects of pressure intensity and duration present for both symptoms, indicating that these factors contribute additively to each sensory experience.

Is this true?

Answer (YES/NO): YES